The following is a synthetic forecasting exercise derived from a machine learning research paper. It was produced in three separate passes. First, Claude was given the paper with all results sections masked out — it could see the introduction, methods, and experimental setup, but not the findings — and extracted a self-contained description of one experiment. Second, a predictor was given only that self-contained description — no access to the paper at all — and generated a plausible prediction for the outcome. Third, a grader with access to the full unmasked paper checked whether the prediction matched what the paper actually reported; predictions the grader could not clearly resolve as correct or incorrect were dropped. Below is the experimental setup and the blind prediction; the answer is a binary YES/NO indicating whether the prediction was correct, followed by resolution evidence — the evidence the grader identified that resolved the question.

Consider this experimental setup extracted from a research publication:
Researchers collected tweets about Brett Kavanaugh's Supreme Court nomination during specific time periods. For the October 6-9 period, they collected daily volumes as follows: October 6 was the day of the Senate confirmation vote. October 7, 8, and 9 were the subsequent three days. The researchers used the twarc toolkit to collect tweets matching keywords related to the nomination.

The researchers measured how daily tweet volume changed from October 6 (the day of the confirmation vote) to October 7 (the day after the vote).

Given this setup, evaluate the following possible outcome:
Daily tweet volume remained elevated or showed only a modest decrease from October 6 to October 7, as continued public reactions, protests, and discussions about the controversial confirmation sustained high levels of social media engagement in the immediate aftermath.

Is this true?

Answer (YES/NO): NO